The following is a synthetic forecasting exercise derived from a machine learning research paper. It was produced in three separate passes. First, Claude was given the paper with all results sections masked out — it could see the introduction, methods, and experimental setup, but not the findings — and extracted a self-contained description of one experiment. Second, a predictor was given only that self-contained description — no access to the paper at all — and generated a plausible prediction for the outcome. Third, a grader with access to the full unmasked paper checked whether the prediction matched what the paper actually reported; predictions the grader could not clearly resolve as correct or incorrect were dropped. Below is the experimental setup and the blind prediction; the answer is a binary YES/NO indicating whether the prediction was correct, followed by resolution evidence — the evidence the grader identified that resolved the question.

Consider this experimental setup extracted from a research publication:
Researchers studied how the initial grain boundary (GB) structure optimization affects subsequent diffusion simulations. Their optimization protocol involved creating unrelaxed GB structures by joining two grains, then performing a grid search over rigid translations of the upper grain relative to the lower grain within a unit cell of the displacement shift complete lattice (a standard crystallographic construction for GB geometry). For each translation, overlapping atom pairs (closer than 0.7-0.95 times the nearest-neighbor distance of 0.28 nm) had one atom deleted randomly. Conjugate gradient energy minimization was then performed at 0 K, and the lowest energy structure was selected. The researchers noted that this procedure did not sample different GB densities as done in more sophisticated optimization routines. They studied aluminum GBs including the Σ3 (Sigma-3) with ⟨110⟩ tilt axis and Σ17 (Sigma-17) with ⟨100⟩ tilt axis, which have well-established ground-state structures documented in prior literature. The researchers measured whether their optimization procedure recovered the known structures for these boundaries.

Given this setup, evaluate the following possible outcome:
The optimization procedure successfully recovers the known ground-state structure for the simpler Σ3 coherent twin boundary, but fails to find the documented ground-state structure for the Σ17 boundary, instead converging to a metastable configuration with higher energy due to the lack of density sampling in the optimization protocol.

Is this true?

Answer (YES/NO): NO